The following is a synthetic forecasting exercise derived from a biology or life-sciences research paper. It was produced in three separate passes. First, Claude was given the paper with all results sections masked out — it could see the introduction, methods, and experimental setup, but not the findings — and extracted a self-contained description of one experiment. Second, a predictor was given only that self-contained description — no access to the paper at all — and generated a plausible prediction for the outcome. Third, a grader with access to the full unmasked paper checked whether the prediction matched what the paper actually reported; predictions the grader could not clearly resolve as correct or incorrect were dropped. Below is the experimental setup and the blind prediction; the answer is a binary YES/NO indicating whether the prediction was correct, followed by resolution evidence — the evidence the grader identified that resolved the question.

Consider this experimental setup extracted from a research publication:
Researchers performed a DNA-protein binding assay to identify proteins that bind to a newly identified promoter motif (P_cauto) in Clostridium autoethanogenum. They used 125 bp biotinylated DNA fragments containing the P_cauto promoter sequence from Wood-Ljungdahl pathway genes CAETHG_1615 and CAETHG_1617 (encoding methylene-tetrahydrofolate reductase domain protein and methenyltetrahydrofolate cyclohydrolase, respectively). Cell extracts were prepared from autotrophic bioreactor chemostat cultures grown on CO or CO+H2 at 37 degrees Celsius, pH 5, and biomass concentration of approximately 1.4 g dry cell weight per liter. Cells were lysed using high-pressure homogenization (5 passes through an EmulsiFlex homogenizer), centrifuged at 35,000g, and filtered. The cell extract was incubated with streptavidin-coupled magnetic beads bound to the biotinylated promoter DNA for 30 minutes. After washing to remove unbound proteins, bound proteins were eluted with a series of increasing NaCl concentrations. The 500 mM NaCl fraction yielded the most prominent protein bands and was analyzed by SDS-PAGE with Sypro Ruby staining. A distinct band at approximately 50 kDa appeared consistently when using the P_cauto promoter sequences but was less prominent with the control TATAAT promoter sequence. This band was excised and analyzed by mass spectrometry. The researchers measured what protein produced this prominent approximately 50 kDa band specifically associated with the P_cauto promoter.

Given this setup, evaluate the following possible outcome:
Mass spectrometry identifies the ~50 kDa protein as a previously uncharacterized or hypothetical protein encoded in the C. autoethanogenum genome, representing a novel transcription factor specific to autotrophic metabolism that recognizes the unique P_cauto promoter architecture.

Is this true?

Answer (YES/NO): NO